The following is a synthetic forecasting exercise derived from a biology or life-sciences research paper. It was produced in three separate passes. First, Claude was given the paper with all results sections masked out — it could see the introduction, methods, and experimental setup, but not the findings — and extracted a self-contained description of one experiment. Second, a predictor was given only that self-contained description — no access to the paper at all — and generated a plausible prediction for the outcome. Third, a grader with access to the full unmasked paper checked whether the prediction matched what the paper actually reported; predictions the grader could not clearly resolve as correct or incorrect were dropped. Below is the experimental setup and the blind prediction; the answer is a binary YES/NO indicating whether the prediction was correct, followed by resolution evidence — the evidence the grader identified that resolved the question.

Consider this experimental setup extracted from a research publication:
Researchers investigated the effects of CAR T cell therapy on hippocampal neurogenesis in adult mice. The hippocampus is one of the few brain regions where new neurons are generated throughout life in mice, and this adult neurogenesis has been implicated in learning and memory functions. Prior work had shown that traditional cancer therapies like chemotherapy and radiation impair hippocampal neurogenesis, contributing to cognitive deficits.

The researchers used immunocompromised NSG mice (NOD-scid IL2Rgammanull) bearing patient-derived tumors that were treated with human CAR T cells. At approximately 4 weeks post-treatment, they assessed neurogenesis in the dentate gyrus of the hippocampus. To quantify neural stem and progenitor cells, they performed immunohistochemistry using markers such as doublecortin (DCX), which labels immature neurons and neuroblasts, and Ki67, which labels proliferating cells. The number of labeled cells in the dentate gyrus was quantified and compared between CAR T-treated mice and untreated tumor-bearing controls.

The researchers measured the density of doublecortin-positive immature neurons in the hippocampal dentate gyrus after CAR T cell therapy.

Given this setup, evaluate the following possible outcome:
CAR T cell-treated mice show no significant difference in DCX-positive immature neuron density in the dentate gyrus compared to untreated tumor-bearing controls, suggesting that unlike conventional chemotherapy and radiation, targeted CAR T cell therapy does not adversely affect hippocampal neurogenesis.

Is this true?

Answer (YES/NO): NO